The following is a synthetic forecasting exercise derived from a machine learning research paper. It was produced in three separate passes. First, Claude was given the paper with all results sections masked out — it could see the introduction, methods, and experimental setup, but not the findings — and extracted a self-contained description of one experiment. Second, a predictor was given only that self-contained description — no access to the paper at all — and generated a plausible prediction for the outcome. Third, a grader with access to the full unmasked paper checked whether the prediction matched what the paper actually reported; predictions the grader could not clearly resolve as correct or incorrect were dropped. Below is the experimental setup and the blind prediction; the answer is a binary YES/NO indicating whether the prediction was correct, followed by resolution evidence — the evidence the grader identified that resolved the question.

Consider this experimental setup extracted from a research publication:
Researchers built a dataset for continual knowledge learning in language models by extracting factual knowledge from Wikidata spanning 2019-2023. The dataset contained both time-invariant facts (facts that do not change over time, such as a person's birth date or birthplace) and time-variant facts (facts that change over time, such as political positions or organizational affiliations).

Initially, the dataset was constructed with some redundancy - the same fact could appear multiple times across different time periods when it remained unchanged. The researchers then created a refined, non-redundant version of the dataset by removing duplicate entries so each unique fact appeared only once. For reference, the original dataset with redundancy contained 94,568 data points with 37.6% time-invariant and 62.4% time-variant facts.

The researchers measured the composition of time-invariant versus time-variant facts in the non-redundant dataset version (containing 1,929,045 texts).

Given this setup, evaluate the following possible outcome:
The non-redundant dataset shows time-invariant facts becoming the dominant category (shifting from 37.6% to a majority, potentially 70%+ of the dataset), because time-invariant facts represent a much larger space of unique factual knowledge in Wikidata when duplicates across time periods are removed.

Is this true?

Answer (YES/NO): NO